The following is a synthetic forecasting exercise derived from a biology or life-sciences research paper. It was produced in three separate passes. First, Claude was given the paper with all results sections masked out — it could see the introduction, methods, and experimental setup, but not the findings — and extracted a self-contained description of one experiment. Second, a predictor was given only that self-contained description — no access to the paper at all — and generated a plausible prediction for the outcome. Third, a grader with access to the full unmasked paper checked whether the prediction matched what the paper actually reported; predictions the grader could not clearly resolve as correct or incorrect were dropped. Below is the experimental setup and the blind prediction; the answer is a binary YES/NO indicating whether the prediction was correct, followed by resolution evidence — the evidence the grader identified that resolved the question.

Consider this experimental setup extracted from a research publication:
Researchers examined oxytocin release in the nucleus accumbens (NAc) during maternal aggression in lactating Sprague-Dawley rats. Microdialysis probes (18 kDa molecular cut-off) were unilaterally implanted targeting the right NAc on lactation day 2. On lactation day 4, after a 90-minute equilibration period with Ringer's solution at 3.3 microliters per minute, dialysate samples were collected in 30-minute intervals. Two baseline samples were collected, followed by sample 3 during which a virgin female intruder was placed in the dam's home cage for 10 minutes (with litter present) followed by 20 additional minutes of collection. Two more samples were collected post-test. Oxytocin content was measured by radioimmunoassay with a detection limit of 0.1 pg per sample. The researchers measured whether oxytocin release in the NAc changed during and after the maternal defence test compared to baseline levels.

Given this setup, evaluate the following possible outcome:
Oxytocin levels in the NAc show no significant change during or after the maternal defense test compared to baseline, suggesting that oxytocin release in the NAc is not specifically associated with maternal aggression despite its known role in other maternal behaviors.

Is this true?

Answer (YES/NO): NO